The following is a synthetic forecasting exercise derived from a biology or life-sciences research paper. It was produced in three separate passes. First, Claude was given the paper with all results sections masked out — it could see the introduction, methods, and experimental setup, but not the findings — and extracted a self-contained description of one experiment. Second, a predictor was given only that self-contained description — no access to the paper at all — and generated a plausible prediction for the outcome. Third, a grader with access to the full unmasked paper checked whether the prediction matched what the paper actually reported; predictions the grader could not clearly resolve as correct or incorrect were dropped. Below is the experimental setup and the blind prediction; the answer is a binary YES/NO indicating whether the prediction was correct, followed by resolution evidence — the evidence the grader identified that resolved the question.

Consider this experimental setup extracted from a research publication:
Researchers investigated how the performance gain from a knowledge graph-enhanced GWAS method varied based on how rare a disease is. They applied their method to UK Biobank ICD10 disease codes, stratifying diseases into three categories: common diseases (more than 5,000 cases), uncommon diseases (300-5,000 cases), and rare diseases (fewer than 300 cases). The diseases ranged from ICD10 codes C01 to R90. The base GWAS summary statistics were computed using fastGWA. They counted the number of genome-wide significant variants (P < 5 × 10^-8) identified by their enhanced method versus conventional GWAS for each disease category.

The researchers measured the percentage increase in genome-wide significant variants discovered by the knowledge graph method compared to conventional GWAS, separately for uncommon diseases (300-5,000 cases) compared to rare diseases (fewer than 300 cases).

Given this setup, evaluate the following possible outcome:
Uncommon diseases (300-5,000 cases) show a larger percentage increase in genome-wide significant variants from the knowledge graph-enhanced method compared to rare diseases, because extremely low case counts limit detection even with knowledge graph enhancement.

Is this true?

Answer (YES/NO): NO